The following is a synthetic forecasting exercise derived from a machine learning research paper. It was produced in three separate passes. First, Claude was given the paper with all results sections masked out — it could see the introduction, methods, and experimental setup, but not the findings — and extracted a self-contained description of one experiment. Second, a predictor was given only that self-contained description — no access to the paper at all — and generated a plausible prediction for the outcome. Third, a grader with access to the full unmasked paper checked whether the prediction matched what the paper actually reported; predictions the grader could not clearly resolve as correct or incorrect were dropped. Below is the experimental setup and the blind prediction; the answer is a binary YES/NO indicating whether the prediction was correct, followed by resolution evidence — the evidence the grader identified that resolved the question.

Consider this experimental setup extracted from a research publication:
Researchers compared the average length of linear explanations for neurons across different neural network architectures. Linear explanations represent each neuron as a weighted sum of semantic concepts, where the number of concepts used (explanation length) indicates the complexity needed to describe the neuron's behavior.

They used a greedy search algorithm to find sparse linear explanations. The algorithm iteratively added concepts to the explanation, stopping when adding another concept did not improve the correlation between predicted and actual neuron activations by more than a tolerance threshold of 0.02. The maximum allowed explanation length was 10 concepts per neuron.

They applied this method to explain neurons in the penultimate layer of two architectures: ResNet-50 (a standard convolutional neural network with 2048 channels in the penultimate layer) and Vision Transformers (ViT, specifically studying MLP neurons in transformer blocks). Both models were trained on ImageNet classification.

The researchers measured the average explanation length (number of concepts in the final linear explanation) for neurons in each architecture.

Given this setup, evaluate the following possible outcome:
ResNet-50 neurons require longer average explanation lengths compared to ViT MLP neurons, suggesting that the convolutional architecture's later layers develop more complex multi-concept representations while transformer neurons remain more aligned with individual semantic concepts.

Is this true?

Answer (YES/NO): YES